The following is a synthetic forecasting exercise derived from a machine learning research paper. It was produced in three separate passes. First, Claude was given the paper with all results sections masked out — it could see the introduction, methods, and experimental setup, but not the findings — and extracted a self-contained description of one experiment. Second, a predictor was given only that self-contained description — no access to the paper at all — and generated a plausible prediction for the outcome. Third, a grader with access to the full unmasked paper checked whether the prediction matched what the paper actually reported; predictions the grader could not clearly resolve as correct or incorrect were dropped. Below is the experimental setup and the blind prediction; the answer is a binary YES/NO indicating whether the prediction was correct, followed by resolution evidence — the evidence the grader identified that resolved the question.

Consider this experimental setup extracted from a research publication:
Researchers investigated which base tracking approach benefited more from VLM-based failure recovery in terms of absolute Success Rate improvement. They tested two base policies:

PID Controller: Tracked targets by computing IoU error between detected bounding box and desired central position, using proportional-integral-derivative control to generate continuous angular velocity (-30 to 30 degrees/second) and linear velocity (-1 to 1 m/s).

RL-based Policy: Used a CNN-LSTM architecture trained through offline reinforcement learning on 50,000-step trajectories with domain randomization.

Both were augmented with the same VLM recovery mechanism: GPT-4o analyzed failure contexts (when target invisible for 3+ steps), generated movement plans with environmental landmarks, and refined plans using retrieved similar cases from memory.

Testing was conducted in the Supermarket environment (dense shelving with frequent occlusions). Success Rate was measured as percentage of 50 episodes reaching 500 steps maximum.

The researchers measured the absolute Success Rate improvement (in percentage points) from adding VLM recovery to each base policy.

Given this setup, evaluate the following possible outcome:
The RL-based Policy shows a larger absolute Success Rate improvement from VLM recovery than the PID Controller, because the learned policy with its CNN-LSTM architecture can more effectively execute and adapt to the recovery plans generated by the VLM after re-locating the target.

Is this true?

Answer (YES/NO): YES